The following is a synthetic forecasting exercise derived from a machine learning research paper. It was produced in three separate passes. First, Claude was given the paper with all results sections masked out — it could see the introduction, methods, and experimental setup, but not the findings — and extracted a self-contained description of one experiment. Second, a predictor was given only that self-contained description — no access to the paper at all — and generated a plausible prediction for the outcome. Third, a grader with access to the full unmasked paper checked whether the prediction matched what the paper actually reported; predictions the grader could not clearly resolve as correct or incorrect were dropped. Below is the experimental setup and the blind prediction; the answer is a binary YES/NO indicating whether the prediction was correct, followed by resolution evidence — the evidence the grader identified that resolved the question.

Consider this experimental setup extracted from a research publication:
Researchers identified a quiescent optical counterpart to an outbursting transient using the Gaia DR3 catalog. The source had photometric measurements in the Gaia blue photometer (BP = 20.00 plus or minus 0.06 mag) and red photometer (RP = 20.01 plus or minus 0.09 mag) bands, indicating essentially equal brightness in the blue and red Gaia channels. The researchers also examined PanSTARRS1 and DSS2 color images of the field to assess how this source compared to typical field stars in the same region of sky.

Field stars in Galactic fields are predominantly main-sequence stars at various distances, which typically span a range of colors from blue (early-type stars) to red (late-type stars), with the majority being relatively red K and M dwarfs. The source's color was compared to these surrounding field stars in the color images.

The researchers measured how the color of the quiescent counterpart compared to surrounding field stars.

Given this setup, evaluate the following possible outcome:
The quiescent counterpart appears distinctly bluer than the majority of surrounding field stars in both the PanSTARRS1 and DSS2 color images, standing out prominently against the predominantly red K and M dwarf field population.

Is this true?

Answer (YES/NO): YES